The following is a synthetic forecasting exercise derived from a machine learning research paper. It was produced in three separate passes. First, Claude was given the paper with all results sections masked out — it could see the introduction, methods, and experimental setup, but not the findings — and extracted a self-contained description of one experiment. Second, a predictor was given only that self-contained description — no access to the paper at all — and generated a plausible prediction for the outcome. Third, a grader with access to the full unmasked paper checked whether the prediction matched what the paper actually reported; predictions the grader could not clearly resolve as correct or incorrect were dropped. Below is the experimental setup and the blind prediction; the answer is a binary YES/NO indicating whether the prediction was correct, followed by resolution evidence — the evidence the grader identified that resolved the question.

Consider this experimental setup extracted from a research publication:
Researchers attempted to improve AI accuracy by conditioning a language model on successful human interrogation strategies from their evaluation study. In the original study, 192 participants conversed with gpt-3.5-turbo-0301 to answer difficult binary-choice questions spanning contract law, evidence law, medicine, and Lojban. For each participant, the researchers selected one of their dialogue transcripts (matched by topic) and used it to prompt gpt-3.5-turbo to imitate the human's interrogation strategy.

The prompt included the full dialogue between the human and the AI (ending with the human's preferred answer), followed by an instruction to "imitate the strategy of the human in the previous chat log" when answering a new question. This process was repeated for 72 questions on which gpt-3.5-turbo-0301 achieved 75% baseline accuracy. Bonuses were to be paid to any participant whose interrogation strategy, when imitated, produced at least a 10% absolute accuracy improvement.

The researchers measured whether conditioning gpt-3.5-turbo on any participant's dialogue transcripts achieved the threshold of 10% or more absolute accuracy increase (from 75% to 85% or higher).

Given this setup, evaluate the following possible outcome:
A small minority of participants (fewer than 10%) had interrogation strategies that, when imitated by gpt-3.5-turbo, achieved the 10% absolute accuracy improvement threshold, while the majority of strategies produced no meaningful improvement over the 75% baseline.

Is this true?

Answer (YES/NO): NO